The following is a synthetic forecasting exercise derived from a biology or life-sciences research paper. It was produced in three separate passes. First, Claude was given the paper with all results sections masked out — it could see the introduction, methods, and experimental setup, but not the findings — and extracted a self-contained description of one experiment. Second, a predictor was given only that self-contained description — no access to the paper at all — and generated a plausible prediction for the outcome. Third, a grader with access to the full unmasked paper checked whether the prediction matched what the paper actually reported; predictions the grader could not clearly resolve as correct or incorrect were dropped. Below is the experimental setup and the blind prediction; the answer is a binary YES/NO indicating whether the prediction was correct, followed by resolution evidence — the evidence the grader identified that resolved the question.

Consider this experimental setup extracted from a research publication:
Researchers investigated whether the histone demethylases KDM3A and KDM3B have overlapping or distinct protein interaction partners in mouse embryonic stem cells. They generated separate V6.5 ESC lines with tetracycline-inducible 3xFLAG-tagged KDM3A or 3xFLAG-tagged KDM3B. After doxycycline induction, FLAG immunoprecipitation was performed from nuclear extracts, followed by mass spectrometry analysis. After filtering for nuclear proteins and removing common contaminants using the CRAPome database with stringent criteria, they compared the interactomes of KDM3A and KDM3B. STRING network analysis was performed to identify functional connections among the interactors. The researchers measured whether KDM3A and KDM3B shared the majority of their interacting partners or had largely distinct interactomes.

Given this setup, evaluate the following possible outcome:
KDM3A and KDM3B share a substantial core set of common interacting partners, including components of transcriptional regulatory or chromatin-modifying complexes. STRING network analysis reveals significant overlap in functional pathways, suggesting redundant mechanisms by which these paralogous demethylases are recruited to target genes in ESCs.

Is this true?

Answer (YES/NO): NO